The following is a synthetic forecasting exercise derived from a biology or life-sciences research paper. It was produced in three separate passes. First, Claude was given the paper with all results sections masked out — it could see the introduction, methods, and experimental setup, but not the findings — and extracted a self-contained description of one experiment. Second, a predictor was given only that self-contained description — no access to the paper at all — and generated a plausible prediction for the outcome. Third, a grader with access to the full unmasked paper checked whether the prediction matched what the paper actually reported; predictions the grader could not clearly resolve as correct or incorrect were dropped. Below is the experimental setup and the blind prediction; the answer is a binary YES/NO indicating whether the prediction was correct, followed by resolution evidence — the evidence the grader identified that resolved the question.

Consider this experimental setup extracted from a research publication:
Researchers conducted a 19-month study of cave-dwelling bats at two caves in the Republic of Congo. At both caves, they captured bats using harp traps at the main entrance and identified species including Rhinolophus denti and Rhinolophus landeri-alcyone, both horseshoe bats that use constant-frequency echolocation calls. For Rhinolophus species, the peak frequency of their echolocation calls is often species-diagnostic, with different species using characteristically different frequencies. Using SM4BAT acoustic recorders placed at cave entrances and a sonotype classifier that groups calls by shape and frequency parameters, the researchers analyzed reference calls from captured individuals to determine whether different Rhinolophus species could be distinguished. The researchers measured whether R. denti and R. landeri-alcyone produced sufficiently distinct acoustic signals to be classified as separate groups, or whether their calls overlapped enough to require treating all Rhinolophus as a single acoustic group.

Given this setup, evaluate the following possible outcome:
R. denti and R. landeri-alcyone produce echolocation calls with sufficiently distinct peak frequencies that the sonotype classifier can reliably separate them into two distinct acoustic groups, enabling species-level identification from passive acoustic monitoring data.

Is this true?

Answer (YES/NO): NO